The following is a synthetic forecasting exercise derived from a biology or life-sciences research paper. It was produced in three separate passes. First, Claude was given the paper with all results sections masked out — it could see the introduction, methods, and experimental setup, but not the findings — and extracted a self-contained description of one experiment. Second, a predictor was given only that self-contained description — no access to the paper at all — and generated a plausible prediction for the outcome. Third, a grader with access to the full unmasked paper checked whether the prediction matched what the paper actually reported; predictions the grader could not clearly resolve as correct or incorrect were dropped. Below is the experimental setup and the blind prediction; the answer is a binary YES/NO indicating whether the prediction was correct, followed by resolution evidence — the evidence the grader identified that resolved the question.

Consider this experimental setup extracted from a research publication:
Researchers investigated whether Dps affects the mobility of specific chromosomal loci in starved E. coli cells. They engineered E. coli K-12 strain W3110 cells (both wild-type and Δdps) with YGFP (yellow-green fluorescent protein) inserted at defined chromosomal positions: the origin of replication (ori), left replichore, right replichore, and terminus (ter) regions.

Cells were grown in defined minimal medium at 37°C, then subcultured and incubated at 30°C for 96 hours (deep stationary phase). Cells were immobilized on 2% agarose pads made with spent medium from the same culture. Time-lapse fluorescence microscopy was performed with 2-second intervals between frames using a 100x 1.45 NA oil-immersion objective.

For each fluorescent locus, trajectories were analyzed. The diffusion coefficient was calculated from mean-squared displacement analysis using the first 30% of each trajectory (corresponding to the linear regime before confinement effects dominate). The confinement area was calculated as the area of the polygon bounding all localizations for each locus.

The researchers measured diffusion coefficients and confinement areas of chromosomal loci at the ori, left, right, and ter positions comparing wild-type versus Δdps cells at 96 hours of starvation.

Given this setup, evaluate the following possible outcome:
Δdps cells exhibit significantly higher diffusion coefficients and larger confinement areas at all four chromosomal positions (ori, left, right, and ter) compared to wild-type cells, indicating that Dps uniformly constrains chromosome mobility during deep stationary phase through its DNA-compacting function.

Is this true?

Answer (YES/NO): NO